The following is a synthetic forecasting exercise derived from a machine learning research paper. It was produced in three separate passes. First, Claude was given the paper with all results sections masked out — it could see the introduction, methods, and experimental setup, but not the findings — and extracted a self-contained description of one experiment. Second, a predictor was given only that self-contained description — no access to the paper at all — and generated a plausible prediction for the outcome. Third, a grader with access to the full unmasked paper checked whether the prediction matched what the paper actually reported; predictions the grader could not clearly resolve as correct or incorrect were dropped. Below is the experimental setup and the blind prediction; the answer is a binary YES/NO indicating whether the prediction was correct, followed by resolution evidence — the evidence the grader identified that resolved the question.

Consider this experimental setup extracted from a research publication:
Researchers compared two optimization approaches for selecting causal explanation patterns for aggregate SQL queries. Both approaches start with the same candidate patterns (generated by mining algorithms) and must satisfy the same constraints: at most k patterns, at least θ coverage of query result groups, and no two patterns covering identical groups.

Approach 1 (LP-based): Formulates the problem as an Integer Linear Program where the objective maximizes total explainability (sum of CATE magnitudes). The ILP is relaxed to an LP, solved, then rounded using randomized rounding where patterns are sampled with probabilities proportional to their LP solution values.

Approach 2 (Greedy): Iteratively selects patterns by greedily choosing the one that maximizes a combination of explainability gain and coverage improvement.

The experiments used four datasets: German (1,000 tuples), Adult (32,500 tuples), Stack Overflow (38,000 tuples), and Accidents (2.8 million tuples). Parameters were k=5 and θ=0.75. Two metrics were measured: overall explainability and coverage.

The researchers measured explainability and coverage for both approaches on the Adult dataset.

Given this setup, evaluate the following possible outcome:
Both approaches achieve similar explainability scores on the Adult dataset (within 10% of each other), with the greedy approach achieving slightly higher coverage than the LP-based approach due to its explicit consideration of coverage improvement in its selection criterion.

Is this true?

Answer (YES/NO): NO